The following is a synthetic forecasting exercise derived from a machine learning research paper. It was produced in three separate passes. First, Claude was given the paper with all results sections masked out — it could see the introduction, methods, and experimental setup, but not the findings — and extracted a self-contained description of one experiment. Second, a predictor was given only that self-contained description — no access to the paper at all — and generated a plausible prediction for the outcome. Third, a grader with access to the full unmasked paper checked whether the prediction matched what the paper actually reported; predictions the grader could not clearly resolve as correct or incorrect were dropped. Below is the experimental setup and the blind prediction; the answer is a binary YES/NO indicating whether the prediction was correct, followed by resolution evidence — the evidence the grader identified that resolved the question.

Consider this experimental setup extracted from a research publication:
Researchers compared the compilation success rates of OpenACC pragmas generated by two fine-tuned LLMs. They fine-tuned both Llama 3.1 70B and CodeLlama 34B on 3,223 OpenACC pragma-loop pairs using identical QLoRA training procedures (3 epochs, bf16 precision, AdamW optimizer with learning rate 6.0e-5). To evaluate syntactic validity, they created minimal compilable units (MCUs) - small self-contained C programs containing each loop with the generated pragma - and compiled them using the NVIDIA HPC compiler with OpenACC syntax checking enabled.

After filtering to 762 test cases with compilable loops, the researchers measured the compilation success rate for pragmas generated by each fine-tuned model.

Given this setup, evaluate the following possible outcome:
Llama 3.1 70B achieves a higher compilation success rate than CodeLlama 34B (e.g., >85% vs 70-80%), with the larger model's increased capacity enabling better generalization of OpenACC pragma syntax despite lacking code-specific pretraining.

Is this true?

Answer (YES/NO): NO